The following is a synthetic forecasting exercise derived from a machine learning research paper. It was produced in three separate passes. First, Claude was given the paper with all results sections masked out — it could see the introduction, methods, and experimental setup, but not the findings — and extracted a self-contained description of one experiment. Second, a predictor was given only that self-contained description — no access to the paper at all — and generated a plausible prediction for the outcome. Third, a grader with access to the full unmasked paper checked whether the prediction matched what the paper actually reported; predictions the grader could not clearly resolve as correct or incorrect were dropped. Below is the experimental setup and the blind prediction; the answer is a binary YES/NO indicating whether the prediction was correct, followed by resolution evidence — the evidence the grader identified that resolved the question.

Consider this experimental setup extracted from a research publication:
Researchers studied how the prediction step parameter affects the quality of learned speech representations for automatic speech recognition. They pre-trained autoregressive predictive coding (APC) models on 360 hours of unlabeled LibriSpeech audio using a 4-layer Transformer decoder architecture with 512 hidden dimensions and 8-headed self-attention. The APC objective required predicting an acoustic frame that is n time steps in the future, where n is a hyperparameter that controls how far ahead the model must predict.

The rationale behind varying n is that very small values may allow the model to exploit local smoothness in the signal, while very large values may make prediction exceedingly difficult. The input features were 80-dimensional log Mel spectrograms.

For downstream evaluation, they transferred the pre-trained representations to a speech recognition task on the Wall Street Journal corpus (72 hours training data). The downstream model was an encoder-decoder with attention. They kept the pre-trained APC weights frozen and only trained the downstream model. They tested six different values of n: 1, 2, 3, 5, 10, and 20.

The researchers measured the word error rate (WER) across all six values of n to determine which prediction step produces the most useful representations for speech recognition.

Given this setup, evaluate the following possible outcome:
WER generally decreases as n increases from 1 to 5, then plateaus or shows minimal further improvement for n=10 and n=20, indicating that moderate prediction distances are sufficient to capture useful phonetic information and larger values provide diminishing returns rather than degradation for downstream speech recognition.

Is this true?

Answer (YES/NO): NO